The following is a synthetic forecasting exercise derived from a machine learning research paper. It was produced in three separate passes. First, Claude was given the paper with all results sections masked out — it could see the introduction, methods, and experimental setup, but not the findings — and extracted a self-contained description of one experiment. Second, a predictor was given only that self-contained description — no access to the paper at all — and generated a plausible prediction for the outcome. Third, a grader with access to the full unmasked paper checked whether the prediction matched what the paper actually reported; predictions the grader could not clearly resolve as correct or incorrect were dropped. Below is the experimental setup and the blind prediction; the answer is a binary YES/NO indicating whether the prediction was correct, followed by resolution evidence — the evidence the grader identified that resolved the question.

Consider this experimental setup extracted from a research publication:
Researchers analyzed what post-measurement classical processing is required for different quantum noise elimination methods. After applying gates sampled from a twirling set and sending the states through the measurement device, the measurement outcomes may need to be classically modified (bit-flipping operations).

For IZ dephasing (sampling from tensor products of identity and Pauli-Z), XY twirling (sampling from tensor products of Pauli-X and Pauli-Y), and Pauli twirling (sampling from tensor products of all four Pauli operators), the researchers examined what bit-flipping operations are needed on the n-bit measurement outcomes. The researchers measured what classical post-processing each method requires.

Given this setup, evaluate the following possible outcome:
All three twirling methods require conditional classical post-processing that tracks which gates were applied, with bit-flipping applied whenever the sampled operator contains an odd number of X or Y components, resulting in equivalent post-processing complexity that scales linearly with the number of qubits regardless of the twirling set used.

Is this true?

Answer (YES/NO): NO